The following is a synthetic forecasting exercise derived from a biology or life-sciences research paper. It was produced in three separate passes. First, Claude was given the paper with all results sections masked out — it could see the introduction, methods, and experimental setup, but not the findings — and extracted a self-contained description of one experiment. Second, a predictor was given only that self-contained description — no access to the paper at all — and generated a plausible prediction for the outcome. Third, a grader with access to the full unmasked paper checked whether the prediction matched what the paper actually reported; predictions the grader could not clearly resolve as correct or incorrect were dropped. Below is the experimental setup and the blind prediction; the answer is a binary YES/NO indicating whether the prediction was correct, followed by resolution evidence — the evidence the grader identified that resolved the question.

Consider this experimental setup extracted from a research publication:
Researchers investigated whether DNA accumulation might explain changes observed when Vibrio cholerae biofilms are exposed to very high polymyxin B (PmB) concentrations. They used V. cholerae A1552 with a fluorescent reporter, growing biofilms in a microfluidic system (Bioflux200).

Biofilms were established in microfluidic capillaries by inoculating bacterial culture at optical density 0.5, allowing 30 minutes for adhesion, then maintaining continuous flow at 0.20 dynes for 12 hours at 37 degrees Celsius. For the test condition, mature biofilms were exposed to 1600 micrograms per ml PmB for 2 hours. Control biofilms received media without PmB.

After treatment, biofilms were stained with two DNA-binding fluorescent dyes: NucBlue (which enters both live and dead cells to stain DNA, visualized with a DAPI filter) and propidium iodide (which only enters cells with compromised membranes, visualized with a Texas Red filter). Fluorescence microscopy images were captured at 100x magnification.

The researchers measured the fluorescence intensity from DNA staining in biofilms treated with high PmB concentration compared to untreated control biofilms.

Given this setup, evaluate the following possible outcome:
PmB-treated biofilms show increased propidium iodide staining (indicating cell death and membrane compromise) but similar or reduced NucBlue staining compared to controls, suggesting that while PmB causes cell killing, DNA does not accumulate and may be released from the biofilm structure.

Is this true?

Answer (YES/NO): NO